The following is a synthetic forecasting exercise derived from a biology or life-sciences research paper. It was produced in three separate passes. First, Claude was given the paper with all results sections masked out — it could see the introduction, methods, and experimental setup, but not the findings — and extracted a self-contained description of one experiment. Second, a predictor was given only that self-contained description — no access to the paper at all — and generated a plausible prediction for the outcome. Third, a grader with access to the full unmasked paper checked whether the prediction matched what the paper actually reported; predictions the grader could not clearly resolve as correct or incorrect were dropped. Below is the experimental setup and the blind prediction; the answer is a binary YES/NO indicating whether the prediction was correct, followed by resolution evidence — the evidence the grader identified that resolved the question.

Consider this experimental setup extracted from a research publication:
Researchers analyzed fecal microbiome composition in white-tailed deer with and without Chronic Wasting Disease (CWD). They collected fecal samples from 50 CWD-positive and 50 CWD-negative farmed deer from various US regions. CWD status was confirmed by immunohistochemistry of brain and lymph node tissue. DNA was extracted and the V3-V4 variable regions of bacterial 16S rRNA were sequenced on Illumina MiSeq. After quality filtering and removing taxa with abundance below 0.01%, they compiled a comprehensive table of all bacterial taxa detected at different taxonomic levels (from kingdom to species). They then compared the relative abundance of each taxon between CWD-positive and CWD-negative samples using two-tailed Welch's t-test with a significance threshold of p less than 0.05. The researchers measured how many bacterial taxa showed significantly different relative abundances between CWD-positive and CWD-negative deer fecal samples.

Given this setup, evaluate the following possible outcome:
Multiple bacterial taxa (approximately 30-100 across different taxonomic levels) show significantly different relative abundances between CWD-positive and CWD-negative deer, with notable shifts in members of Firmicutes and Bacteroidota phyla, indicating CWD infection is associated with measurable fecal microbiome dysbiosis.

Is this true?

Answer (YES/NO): YES